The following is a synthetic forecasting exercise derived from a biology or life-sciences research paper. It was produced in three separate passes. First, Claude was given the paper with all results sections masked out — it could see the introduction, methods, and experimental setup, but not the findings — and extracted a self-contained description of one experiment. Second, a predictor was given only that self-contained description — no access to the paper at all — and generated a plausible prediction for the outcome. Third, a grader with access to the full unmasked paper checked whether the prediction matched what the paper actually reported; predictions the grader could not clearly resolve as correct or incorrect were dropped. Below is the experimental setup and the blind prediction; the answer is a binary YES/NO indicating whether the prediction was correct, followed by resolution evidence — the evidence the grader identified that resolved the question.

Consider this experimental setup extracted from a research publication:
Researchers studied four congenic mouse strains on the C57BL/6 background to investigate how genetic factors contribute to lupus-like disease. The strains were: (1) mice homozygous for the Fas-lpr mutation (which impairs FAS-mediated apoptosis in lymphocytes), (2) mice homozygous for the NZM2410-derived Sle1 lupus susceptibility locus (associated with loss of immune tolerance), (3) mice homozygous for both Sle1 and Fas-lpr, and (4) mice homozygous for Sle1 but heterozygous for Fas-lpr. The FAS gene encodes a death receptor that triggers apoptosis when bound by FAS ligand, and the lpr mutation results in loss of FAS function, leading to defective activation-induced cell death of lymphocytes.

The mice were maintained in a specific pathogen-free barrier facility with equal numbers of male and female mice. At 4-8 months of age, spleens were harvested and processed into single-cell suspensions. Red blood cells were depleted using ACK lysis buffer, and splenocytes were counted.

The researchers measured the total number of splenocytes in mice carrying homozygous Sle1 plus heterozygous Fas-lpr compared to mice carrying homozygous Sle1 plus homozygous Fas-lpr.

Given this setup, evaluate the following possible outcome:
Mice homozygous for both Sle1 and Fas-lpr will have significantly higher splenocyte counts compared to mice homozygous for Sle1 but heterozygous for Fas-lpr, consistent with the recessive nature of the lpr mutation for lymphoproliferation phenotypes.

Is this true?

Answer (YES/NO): YES